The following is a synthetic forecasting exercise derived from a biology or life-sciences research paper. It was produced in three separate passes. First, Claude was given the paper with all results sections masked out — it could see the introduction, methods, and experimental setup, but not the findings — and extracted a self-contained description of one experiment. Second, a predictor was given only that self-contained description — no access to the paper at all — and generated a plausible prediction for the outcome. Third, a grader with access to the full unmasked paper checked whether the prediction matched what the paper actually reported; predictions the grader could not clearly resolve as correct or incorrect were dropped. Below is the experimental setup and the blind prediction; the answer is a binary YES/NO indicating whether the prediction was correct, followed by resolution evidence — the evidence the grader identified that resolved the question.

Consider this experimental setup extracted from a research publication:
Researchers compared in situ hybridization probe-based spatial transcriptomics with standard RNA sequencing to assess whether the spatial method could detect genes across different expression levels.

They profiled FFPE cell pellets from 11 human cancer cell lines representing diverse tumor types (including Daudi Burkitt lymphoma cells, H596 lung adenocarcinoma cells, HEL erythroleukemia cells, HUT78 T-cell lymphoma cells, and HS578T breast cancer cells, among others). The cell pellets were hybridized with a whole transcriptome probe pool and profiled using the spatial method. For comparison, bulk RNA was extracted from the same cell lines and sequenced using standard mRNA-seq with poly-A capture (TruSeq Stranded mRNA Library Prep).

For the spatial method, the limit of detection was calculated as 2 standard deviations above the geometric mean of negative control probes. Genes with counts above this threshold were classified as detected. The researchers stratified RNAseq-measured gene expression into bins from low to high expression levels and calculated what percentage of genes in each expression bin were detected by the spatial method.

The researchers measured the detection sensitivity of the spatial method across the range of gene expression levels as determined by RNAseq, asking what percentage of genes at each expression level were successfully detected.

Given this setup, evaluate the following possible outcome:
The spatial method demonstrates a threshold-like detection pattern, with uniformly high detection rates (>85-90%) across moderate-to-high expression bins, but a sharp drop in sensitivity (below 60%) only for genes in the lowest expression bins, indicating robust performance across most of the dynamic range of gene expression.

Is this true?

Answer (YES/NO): NO